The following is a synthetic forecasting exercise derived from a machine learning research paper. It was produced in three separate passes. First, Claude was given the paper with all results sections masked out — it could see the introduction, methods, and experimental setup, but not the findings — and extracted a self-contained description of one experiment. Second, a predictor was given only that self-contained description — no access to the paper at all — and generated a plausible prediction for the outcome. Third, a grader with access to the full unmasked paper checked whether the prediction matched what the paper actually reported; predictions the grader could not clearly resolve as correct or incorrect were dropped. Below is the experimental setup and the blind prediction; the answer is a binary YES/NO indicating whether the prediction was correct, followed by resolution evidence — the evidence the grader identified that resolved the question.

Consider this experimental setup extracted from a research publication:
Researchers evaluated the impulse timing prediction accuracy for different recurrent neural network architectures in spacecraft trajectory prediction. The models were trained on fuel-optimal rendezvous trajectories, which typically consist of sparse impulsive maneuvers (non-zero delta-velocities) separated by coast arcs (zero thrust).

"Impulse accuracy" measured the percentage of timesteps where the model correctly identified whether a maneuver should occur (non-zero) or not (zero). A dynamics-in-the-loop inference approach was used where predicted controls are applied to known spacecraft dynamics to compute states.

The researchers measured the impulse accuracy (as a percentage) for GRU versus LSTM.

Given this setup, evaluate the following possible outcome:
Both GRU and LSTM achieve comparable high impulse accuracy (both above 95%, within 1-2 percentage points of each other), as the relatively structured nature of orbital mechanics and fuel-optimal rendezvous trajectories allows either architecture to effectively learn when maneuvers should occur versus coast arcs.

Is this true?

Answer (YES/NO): NO